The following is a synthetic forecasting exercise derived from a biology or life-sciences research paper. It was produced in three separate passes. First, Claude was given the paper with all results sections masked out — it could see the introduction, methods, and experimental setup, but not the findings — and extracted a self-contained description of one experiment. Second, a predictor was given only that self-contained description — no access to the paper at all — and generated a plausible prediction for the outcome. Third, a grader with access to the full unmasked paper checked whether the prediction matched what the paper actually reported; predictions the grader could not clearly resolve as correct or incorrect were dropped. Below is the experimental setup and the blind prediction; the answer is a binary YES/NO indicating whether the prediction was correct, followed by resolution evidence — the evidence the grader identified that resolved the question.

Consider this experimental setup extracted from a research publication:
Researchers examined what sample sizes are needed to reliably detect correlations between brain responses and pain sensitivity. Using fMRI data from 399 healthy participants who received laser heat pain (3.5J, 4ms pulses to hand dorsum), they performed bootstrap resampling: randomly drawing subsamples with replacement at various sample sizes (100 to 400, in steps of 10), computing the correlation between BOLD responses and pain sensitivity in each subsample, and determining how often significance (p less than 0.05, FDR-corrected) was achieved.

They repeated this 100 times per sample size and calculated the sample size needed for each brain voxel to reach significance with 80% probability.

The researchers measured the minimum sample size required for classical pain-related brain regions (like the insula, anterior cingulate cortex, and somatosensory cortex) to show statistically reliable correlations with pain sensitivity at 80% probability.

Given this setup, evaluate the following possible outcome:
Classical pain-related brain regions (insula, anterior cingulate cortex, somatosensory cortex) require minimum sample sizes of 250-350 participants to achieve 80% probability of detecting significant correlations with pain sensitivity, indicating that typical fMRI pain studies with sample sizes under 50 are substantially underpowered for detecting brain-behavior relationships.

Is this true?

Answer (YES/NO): NO